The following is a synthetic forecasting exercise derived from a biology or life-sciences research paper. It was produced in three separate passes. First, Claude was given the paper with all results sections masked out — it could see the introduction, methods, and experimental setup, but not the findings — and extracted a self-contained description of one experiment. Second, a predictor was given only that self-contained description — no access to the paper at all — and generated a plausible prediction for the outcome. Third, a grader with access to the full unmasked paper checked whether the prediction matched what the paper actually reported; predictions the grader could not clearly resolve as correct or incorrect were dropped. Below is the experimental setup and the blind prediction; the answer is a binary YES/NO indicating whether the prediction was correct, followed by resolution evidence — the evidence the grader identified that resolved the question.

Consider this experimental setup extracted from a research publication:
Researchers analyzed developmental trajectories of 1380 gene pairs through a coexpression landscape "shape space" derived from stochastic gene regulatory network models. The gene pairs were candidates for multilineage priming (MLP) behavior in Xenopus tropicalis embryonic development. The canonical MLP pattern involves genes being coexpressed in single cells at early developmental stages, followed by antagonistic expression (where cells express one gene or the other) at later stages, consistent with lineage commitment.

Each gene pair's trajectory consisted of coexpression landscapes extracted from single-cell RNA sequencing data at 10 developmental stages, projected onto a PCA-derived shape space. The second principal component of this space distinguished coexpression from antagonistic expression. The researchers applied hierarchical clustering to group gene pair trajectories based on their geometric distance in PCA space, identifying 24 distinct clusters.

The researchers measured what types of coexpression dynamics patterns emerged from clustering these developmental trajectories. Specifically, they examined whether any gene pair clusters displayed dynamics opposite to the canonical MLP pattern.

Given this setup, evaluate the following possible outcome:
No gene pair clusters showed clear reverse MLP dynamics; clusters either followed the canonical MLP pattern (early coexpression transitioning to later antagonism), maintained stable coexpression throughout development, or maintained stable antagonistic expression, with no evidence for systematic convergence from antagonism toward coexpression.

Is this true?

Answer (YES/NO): NO